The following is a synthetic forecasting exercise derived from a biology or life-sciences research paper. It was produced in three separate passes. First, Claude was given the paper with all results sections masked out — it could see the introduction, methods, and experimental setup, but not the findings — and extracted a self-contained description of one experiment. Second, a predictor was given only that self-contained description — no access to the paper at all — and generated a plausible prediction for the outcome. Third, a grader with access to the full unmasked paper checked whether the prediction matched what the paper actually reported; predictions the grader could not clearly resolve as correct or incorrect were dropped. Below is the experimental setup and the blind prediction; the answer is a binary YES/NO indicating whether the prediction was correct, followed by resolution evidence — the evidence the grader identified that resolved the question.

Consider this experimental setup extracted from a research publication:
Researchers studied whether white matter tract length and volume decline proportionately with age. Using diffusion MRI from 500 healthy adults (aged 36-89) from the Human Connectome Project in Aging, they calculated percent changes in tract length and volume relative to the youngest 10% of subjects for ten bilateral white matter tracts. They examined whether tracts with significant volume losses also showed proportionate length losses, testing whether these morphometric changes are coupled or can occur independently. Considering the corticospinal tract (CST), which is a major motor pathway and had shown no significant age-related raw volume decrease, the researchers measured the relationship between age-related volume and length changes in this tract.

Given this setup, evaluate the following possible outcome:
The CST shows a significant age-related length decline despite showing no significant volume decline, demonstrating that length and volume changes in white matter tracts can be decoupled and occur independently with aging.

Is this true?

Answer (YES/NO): YES